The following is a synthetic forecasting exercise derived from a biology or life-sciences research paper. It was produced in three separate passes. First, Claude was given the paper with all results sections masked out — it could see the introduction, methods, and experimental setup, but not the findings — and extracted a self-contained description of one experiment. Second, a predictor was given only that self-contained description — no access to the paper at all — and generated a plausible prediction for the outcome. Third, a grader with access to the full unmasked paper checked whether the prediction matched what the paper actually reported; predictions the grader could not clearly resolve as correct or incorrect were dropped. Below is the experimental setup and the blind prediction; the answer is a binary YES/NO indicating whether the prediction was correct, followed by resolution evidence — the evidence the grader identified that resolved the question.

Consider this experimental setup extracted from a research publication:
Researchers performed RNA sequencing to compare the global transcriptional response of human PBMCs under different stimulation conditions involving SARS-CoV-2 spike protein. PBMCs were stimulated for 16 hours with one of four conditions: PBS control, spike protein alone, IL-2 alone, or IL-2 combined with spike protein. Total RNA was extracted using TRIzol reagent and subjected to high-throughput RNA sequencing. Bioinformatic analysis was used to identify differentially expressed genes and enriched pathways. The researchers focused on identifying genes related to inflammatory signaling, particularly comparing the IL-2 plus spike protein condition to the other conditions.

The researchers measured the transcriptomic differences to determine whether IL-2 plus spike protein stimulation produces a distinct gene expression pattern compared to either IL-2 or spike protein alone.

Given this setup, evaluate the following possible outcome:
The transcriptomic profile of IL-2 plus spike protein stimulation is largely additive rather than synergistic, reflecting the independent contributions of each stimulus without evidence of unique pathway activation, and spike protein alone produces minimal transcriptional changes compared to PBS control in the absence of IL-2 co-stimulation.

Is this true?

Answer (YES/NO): NO